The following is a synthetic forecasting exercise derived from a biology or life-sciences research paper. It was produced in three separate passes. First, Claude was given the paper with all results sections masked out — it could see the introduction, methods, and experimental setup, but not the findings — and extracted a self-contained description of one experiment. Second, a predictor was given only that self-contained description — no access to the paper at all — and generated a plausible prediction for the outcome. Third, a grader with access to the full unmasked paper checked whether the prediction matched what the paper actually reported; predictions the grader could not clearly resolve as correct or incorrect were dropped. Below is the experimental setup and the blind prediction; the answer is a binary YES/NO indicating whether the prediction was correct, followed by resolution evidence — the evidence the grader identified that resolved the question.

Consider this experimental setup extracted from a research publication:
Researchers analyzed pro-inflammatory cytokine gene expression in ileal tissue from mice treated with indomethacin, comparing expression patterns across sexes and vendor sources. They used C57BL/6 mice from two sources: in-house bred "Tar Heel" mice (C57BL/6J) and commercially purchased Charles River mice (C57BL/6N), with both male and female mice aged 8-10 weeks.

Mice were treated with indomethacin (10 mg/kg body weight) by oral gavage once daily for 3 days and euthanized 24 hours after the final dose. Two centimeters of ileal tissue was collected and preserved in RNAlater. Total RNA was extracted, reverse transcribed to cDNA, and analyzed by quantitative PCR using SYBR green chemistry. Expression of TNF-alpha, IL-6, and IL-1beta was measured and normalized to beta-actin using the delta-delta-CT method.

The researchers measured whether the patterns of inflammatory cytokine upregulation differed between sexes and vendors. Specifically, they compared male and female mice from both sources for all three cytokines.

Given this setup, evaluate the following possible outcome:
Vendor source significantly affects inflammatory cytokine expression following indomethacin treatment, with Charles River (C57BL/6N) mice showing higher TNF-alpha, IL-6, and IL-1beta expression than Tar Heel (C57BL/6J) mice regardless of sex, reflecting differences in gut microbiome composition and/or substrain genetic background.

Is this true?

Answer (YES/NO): NO